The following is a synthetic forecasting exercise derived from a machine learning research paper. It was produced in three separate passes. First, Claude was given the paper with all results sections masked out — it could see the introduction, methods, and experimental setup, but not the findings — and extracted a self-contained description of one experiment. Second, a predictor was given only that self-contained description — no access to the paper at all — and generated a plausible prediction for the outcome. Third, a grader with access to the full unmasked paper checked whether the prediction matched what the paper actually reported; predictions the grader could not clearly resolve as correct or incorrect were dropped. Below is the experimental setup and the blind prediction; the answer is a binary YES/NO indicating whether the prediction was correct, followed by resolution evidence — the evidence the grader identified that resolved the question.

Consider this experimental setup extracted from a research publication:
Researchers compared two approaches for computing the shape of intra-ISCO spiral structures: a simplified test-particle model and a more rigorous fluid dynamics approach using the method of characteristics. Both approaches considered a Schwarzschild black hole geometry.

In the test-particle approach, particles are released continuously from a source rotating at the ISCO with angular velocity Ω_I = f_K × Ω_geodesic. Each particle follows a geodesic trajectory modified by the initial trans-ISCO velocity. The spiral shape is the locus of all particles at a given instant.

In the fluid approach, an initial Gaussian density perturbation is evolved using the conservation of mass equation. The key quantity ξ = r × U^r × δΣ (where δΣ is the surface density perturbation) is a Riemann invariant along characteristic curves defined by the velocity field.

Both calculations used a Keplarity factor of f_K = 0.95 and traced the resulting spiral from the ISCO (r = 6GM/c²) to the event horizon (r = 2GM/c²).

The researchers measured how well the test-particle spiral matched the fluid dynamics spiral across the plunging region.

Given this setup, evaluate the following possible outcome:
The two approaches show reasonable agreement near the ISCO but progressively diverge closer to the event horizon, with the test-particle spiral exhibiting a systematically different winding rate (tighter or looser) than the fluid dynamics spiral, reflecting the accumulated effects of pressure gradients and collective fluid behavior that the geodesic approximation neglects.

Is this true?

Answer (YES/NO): NO